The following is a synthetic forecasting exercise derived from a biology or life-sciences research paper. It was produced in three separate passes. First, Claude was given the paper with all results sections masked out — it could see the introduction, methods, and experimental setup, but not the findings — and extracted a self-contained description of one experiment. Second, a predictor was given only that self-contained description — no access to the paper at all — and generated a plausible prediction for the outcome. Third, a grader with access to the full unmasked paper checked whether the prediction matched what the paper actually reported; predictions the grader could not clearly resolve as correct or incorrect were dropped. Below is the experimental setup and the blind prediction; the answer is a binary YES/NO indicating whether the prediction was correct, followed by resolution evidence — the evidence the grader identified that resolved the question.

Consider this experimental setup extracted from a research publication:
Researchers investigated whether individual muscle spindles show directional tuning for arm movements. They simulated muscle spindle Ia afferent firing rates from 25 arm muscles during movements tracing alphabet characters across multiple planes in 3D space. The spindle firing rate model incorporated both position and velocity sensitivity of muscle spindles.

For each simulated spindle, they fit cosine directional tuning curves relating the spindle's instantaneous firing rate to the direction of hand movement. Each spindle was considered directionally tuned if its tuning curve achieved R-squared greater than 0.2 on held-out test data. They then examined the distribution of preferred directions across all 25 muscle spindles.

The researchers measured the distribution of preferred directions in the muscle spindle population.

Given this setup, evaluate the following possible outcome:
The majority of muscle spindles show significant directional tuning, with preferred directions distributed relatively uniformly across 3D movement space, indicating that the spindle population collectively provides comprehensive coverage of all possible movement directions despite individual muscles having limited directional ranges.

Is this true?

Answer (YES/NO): NO